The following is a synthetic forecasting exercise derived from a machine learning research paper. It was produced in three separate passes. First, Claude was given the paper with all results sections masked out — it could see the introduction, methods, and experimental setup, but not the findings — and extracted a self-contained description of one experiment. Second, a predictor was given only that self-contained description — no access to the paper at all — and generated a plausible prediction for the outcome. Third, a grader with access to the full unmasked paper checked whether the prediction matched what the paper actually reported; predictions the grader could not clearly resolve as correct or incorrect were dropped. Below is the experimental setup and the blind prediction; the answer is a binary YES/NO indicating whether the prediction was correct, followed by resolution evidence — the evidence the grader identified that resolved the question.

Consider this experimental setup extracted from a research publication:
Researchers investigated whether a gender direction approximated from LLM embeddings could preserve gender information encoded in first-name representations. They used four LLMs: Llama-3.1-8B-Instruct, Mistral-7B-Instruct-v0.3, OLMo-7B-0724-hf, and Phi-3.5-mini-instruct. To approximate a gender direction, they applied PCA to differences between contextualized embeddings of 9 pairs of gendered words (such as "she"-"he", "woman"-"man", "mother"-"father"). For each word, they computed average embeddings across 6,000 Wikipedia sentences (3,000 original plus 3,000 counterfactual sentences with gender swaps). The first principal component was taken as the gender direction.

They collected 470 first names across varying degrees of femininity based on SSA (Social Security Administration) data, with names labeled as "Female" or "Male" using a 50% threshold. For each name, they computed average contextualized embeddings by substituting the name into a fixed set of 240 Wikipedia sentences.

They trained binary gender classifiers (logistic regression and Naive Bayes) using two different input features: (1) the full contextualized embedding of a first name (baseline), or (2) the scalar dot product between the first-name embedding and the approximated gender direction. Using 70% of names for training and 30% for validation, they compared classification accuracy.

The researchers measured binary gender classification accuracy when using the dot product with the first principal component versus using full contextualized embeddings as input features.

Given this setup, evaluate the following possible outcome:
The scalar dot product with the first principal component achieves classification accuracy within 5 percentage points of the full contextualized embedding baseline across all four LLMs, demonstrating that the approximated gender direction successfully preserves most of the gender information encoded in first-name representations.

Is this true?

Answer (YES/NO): NO